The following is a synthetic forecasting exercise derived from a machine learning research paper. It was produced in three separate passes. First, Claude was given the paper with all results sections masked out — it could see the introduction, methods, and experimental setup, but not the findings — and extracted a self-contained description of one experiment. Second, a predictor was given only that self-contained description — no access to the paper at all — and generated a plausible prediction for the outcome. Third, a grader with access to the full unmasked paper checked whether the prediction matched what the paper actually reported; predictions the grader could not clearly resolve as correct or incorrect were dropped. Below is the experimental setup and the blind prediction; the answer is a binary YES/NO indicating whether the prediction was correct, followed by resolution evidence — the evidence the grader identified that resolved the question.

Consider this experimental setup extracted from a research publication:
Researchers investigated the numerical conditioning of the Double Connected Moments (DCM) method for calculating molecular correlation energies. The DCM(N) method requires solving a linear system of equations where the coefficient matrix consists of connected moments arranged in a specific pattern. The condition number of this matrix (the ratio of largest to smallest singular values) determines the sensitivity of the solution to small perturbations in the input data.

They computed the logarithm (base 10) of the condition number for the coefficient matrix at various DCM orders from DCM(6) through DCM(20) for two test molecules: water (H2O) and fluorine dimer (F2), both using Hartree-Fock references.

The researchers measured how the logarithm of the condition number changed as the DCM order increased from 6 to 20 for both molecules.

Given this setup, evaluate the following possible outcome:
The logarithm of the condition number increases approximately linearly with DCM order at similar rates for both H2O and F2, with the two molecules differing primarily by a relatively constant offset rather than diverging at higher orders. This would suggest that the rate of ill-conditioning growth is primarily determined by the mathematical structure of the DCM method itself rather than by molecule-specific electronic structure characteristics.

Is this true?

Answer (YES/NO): NO